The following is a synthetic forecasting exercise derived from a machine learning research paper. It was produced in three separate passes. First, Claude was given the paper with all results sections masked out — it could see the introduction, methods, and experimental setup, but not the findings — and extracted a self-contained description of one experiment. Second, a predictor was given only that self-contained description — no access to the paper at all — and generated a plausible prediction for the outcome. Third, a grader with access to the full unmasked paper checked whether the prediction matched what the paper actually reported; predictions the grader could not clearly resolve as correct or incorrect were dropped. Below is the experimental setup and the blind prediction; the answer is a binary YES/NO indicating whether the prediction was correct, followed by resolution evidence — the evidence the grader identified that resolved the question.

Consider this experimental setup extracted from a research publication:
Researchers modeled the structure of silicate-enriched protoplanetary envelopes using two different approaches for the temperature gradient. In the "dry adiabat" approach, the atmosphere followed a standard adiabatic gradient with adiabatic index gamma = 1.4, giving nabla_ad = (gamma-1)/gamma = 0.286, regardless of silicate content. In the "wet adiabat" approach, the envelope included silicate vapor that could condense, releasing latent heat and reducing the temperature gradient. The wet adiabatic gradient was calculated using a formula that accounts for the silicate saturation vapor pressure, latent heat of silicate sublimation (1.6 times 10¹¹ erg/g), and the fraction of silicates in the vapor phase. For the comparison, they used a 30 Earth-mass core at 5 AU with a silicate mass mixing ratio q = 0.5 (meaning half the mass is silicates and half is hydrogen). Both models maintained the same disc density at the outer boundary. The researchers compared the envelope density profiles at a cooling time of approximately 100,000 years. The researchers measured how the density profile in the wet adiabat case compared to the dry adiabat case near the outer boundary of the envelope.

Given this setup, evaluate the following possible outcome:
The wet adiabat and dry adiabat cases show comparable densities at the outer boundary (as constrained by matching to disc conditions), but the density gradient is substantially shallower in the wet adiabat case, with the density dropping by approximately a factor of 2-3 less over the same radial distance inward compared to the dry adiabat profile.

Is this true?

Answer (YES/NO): NO